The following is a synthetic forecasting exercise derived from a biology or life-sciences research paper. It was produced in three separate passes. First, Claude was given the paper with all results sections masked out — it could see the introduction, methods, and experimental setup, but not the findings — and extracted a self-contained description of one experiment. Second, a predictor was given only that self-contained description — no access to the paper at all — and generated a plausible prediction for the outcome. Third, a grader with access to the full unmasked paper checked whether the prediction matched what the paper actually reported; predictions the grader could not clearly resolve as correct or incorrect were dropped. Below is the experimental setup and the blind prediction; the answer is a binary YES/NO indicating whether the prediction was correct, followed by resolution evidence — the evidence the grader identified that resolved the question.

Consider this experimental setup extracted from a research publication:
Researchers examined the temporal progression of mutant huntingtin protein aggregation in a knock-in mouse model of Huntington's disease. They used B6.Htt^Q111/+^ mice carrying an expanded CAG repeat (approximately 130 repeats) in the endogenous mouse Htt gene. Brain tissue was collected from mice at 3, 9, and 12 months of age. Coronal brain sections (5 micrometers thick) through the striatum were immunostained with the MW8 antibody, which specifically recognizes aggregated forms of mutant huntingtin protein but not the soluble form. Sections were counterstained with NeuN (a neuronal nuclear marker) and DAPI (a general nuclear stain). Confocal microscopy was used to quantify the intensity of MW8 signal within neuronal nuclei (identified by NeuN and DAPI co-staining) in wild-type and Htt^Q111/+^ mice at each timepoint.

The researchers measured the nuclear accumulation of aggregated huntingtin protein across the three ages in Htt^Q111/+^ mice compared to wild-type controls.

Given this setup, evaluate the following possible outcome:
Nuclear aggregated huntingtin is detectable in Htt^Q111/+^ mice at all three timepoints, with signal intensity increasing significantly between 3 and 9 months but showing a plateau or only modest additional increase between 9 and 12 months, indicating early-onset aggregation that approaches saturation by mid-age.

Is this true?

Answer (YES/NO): NO